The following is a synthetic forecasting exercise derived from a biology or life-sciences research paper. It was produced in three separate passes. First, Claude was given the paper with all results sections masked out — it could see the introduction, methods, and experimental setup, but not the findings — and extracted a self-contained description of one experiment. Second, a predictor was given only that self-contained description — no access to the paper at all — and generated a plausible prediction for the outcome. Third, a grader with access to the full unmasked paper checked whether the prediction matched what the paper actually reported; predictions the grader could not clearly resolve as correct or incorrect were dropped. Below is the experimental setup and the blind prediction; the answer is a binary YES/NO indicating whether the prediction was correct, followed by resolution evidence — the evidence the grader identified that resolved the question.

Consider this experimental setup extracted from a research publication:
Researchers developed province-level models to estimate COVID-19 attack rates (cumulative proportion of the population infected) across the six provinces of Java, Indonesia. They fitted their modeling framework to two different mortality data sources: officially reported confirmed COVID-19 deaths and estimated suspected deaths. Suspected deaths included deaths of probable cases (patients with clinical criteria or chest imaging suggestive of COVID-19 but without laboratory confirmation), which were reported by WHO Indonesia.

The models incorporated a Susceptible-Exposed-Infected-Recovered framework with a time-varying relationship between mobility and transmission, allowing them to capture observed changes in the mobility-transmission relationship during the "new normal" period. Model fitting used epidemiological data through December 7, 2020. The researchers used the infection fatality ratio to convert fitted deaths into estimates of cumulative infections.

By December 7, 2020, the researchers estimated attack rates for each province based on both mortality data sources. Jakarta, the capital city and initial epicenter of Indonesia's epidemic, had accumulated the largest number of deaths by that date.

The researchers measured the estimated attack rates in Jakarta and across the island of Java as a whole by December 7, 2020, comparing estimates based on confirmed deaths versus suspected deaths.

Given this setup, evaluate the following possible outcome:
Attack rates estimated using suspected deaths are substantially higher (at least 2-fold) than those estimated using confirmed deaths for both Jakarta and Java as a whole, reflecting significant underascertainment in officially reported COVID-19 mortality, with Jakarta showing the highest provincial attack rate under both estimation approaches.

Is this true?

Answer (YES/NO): YES